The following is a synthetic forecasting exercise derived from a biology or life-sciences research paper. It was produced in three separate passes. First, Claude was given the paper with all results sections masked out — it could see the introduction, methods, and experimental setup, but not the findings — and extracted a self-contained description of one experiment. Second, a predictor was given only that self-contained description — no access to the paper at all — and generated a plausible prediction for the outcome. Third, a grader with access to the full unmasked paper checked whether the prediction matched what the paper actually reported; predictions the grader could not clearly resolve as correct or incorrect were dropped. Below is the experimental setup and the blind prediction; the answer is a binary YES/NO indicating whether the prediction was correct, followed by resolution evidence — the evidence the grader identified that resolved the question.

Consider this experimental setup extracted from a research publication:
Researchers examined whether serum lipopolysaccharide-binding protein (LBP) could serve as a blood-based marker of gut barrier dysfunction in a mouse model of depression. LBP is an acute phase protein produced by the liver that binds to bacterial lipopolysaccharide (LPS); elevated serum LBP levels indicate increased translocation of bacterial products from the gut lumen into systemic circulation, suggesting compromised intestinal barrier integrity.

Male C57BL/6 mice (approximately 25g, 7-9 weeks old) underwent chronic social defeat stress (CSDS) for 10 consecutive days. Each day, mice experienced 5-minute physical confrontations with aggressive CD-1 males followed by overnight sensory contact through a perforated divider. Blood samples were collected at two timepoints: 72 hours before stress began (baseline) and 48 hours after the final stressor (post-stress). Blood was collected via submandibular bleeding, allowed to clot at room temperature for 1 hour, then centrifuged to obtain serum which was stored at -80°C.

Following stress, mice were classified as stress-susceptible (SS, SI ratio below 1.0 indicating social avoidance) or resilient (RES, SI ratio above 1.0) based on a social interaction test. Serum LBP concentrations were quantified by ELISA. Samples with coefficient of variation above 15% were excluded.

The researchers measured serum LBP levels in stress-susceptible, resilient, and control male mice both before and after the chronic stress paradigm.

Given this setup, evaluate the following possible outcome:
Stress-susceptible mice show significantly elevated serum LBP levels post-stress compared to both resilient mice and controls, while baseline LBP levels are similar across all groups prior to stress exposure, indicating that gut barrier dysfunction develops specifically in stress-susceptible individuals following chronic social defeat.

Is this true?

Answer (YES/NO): YES